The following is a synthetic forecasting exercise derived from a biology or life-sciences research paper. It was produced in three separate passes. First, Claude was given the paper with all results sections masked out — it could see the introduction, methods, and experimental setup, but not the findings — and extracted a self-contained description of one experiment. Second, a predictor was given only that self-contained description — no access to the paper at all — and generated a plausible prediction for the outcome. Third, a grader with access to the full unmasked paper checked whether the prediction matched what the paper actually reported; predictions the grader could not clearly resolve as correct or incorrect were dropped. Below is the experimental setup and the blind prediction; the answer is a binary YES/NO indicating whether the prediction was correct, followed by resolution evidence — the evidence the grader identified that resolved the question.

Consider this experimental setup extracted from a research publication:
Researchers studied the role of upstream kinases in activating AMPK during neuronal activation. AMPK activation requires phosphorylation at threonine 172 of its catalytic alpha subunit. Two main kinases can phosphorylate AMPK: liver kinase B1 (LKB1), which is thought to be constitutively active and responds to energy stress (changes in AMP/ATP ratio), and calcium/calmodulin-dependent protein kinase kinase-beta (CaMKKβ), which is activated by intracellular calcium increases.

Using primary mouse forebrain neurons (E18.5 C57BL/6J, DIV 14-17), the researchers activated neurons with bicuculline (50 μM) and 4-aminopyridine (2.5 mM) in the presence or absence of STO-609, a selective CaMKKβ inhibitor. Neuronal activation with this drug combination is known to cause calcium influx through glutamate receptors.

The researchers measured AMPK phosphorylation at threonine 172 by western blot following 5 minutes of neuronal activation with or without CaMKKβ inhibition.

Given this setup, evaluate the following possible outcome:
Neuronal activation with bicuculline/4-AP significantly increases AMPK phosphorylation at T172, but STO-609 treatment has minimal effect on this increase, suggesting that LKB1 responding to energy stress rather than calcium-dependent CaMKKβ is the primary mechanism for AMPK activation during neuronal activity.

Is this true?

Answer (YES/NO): YES